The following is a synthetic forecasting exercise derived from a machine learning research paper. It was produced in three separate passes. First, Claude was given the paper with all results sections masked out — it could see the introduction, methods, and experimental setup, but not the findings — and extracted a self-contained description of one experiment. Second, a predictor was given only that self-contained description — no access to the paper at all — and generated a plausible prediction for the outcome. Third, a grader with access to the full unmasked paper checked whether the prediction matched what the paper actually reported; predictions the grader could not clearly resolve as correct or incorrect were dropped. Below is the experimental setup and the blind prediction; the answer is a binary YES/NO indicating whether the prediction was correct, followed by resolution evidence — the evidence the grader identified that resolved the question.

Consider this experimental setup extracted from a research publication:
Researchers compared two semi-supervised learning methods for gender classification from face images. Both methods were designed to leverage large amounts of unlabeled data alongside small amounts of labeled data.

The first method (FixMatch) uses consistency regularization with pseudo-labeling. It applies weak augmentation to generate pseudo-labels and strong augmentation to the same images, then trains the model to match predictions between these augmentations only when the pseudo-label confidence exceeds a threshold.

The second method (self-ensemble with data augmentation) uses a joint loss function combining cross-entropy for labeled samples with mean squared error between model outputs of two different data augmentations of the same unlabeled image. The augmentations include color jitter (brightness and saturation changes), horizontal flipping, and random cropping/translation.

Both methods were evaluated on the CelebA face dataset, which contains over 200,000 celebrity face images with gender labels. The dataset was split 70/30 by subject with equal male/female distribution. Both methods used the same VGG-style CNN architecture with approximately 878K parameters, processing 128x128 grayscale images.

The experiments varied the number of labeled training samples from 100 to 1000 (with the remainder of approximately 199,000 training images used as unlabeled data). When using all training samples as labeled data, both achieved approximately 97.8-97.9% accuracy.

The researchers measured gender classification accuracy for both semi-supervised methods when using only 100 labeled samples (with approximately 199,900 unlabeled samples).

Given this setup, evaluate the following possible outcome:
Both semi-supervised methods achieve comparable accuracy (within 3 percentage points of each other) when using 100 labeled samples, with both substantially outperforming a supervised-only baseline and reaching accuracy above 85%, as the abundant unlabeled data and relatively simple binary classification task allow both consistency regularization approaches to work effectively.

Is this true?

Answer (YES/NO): NO